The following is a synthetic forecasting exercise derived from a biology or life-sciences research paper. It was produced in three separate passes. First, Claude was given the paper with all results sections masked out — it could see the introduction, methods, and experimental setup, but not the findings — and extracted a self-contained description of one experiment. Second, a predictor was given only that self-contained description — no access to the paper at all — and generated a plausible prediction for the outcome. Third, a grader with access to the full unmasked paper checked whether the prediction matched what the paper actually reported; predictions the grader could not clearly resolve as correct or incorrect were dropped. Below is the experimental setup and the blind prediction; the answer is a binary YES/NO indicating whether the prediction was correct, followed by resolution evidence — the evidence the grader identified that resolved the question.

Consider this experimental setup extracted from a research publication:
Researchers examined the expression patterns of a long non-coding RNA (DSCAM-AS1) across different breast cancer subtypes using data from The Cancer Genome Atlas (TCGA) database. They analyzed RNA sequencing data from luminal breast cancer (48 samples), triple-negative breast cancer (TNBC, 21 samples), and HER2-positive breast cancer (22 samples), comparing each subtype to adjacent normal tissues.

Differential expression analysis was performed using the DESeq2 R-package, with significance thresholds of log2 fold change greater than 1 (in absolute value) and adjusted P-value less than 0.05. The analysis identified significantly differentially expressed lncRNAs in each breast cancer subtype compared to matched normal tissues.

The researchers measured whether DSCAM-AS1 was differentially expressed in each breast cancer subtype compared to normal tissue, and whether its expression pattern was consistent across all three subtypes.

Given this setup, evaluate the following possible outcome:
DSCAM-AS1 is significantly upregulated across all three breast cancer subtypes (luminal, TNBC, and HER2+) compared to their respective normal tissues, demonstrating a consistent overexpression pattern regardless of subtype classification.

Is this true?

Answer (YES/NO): NO